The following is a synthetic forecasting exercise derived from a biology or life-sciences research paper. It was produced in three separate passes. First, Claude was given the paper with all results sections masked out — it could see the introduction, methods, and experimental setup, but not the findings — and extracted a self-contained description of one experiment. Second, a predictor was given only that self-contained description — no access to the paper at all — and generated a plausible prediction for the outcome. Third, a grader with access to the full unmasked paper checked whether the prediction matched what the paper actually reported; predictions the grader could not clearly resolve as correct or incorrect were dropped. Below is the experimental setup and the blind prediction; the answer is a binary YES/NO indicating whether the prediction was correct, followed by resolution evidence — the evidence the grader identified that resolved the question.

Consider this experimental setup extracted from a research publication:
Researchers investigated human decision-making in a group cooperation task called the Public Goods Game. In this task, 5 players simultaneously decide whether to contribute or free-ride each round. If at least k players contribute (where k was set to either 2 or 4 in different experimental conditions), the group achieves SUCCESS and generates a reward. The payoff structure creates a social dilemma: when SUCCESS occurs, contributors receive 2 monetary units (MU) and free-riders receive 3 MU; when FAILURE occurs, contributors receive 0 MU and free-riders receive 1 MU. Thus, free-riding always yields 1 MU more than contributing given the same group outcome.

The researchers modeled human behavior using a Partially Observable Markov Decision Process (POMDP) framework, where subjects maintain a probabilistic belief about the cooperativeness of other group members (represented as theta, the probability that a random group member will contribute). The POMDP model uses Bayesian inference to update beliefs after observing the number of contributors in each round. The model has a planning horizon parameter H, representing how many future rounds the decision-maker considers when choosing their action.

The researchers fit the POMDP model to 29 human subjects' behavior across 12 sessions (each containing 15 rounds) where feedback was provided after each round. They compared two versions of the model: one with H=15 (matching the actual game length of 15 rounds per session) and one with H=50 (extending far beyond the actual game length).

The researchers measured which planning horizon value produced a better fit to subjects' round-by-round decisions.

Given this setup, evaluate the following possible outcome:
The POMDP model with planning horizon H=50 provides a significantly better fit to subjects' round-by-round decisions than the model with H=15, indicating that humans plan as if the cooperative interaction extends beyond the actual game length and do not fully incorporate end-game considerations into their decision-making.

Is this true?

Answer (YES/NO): YES